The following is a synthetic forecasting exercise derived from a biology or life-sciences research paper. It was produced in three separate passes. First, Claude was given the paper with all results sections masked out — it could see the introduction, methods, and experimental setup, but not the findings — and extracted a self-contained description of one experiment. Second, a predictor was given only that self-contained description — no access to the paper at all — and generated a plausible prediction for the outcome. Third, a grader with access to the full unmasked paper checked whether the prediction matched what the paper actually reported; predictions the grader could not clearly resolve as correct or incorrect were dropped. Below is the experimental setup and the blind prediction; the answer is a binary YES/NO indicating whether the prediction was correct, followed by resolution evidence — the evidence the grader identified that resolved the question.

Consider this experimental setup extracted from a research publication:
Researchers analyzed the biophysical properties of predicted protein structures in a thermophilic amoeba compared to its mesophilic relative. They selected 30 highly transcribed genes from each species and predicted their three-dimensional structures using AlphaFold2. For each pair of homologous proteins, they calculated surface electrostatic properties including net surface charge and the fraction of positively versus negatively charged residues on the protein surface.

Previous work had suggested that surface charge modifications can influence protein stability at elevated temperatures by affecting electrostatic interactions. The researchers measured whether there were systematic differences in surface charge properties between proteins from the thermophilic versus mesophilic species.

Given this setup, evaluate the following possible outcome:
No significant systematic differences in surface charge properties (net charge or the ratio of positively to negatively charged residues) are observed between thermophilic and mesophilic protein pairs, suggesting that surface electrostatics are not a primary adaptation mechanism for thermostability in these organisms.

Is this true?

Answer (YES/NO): NO